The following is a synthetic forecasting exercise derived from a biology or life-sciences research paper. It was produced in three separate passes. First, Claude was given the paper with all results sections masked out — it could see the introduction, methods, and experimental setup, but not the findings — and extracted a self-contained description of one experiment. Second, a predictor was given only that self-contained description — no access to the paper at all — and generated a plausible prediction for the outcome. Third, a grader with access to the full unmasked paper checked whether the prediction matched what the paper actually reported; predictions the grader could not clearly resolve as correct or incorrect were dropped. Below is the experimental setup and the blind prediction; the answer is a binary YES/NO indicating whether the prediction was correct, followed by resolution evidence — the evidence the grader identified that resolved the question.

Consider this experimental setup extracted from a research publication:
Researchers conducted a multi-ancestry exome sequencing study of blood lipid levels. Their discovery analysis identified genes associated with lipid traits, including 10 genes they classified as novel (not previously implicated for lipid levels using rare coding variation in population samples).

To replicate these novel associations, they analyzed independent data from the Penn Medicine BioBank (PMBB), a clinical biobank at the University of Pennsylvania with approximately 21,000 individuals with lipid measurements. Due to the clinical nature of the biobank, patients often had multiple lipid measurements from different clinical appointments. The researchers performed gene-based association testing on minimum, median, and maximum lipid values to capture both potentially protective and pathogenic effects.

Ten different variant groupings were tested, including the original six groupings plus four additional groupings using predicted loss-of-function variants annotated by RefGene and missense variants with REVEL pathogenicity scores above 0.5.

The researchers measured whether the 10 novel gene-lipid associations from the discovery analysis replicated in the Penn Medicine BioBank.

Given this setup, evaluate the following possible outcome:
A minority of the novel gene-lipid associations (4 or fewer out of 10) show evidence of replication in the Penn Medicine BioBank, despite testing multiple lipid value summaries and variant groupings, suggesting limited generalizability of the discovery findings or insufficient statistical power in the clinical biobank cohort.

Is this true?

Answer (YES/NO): NO